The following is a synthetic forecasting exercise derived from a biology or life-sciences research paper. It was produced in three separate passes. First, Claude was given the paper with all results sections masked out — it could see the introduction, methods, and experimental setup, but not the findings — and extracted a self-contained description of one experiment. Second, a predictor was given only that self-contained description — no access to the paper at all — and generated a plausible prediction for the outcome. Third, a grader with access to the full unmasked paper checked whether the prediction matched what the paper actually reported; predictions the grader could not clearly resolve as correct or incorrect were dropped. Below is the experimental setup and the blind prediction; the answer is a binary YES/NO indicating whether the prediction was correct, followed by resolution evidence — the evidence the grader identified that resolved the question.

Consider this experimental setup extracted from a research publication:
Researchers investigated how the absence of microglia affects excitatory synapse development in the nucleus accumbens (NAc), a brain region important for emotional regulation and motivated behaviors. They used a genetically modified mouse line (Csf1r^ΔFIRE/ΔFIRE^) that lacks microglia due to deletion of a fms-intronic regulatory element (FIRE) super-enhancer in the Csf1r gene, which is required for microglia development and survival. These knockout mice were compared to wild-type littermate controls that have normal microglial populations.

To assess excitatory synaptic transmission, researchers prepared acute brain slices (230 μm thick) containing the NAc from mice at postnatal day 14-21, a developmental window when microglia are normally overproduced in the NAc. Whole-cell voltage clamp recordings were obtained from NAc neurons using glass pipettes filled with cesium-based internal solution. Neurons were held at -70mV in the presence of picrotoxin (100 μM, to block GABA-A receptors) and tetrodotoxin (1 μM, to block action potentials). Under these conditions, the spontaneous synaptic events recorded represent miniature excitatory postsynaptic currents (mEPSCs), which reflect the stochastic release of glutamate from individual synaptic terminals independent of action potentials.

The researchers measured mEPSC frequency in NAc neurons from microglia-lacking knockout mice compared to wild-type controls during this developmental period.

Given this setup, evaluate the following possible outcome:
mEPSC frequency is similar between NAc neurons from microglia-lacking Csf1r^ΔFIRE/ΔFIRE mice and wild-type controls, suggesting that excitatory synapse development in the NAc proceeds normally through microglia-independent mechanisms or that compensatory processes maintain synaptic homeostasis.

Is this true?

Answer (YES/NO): NO